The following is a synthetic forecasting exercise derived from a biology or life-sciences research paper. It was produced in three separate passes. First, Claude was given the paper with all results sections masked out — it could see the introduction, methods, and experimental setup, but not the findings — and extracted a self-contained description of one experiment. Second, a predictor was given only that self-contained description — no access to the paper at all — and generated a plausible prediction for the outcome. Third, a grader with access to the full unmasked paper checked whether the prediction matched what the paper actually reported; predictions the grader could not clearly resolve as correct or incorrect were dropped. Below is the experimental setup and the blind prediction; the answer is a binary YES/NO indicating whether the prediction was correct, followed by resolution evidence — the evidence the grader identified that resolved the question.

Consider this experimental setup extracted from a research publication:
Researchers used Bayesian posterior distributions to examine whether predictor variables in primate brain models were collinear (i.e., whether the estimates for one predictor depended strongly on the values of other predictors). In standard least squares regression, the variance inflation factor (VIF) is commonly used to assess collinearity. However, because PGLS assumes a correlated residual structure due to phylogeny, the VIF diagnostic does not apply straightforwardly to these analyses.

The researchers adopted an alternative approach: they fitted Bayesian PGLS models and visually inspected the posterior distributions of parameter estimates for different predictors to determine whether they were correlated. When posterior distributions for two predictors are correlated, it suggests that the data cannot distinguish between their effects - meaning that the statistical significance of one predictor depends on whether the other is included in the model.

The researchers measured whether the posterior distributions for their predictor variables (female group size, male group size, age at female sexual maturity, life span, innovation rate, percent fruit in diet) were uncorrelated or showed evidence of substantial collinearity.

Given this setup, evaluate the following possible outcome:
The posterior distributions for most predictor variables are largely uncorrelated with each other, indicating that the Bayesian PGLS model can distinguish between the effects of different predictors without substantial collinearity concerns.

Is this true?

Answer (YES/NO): NO